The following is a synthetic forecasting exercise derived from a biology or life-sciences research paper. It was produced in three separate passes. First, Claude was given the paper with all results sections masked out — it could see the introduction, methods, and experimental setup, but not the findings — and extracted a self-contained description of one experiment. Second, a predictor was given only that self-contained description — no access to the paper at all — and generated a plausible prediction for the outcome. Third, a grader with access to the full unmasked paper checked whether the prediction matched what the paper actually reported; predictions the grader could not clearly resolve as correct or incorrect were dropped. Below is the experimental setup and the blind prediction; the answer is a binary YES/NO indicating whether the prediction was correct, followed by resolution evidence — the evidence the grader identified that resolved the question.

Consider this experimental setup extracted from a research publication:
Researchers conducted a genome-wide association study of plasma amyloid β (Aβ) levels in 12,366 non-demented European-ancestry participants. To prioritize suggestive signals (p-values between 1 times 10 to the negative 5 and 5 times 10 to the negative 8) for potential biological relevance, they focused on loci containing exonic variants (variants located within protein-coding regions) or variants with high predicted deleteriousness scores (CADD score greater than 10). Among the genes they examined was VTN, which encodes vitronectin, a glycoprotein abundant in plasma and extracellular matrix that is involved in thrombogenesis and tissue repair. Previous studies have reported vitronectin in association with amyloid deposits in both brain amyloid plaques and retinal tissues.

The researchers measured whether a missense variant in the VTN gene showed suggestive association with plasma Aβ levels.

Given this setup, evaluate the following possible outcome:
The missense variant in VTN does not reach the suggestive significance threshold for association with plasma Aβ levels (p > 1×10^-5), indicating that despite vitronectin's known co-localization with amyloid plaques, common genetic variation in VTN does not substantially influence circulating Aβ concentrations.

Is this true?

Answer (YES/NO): NO